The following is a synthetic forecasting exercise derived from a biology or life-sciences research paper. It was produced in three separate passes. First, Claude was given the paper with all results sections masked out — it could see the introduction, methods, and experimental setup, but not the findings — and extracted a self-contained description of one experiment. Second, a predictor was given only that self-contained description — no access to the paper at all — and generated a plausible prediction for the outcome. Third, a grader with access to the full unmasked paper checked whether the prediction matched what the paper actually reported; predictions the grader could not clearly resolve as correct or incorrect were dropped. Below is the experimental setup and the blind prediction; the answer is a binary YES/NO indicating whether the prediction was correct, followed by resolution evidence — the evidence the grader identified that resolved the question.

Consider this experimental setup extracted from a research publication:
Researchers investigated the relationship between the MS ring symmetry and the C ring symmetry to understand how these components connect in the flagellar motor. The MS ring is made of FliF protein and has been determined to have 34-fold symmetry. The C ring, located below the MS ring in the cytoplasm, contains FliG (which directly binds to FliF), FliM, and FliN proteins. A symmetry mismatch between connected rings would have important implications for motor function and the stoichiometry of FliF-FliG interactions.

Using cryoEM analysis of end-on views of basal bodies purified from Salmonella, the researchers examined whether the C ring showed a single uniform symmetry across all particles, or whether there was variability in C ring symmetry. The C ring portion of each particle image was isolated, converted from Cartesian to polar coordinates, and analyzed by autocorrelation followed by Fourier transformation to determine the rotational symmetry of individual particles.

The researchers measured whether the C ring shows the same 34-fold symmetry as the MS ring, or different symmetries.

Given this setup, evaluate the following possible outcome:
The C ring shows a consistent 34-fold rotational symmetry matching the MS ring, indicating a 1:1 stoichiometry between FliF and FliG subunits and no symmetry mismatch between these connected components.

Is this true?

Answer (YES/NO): NO